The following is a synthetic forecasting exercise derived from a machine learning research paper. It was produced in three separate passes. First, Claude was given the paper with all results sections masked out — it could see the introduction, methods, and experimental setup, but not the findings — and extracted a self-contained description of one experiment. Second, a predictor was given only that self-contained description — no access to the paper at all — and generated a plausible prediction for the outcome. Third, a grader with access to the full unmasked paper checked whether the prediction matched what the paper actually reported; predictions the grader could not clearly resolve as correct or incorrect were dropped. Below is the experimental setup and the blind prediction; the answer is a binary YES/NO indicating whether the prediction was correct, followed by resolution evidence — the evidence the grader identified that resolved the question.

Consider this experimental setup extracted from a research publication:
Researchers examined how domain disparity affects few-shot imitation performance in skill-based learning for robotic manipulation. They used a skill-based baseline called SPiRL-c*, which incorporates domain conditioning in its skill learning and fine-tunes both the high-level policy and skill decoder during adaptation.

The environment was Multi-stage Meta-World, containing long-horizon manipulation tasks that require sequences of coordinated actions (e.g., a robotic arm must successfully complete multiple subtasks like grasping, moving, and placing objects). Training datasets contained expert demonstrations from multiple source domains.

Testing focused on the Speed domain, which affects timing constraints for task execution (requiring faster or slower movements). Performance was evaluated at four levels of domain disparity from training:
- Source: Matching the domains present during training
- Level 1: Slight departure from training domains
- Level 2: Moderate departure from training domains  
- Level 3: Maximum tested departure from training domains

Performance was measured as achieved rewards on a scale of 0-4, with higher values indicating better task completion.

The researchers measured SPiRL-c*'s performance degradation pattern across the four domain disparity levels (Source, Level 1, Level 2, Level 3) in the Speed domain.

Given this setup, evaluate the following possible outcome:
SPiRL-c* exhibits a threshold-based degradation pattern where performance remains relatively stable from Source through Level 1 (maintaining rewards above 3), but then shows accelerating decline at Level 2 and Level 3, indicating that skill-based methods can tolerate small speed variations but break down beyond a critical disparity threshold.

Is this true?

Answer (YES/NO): NO